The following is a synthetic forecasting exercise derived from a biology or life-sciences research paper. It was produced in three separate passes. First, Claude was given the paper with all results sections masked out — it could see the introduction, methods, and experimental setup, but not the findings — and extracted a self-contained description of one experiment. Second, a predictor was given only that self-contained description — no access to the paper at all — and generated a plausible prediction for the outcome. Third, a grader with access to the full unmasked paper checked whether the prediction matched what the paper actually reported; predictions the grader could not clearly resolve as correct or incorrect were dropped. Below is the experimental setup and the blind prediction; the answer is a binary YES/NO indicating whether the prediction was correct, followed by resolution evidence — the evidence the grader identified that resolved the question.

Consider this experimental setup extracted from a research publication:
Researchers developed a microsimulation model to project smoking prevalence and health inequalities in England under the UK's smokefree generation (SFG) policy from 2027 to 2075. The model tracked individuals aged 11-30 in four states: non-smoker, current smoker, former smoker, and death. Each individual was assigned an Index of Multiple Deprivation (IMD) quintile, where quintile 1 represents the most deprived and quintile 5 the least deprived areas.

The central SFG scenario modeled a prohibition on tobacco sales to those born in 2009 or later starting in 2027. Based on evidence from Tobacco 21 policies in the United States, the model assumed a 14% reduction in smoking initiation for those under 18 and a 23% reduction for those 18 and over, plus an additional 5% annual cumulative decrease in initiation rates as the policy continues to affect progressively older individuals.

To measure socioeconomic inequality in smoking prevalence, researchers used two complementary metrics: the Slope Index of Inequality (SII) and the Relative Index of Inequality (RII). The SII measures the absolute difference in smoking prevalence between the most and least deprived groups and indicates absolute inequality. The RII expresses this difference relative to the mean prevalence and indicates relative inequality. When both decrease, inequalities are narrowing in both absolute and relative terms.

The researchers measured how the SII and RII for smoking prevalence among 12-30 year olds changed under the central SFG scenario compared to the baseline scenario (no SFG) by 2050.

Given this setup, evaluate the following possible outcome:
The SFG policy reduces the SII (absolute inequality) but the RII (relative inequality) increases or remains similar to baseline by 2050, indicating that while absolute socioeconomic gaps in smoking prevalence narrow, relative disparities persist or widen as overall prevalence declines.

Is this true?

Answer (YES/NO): YES